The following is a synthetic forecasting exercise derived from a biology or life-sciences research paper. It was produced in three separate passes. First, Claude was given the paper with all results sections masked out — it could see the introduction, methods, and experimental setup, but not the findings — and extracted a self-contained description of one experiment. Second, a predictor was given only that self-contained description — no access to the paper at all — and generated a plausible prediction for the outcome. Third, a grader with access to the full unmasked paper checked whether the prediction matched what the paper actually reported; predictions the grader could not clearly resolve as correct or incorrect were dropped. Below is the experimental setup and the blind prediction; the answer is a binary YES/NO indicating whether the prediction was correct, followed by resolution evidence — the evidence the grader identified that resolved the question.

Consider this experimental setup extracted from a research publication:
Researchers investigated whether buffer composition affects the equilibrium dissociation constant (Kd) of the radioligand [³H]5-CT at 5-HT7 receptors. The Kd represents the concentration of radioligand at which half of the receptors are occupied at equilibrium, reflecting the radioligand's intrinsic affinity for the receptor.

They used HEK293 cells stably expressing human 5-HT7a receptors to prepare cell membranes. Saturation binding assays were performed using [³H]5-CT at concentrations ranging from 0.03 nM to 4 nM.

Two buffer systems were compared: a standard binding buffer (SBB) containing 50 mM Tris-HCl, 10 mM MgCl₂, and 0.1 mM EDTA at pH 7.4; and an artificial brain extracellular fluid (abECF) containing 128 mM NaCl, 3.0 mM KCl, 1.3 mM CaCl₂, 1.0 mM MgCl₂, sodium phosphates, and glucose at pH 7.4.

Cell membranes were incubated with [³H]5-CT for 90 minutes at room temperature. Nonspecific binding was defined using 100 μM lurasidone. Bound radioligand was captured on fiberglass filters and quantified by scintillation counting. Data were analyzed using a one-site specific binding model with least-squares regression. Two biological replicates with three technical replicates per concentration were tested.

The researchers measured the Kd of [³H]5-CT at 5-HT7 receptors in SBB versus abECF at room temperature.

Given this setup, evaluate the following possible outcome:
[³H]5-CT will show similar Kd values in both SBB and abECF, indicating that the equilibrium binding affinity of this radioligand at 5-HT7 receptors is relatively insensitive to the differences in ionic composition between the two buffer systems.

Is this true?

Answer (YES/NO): YES